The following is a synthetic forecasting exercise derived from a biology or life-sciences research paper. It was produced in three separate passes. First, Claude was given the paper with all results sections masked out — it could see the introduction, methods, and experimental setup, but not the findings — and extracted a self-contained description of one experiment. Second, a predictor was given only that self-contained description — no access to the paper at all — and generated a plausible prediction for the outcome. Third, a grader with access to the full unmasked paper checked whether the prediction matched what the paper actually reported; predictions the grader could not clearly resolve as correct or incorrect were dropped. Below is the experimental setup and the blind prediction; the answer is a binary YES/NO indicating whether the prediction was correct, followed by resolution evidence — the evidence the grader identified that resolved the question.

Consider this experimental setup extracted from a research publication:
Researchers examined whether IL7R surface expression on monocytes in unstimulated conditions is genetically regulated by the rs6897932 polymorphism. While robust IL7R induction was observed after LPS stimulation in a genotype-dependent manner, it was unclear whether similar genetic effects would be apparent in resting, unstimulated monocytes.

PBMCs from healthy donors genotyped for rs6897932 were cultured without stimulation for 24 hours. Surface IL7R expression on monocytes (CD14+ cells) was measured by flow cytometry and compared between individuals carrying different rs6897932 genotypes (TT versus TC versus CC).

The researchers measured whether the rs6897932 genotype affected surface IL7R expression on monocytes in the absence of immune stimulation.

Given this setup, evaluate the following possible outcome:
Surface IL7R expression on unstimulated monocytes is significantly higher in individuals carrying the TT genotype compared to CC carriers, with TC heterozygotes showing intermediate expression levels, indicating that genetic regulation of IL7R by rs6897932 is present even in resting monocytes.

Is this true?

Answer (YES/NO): NO